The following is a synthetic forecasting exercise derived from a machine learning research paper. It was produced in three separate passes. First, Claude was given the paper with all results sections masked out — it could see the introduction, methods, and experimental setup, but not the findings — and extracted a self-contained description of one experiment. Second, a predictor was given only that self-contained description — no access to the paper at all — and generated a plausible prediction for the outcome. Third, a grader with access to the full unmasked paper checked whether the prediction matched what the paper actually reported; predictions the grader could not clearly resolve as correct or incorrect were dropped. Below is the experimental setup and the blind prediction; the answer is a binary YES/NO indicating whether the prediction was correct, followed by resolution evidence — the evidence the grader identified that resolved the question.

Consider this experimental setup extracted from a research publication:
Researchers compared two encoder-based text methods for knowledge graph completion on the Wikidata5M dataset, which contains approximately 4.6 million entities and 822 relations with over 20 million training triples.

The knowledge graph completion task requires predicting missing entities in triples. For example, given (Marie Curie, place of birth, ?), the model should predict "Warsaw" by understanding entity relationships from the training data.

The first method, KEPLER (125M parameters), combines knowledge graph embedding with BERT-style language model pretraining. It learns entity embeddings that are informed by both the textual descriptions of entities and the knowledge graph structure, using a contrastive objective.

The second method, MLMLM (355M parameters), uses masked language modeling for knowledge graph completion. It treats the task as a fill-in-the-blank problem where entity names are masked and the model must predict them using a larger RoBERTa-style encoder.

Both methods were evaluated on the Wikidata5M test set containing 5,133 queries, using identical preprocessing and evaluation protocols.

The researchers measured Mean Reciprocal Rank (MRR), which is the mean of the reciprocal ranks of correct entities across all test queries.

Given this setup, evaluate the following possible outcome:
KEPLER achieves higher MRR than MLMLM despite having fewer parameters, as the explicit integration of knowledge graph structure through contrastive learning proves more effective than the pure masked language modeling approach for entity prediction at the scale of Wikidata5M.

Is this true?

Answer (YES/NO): NO